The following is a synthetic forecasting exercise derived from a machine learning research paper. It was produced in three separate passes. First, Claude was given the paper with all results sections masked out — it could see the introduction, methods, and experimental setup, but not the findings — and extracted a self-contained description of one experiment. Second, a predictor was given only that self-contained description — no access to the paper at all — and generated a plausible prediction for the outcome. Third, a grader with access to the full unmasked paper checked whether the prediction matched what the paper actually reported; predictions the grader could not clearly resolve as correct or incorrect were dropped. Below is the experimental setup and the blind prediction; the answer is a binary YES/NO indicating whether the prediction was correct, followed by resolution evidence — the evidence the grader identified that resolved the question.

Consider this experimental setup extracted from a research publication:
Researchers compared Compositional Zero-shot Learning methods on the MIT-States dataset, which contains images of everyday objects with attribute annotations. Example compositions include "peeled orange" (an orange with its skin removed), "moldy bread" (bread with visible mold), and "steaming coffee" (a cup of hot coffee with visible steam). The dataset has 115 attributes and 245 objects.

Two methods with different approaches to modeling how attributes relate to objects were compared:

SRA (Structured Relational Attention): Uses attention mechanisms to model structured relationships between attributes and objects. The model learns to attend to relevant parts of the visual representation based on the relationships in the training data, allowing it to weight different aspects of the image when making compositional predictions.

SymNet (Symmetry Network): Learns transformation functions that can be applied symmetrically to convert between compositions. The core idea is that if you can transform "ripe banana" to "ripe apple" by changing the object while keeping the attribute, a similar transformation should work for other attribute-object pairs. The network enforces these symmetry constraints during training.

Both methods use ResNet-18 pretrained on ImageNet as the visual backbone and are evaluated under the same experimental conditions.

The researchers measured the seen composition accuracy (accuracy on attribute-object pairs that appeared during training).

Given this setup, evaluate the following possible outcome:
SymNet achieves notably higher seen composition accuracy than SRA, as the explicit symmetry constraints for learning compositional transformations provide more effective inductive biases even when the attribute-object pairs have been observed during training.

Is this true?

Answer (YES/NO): NO